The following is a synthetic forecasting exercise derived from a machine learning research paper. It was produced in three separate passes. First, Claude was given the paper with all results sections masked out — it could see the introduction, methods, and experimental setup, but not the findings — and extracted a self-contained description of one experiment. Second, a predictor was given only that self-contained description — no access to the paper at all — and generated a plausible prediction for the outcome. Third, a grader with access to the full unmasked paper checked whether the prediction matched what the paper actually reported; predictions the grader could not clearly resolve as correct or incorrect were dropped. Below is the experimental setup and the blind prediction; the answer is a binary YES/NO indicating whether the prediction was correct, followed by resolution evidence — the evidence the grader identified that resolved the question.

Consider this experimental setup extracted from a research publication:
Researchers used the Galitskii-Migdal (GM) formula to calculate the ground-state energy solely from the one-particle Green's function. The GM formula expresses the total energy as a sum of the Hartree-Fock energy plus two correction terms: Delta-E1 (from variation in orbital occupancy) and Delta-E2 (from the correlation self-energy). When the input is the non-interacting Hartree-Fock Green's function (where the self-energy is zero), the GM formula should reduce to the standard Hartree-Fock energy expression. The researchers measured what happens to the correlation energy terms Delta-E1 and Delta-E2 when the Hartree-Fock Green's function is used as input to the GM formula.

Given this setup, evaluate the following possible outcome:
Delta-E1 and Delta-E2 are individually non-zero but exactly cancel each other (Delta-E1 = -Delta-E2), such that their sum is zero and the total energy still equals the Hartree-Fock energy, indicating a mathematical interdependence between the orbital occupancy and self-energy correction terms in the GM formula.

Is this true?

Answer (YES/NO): NO